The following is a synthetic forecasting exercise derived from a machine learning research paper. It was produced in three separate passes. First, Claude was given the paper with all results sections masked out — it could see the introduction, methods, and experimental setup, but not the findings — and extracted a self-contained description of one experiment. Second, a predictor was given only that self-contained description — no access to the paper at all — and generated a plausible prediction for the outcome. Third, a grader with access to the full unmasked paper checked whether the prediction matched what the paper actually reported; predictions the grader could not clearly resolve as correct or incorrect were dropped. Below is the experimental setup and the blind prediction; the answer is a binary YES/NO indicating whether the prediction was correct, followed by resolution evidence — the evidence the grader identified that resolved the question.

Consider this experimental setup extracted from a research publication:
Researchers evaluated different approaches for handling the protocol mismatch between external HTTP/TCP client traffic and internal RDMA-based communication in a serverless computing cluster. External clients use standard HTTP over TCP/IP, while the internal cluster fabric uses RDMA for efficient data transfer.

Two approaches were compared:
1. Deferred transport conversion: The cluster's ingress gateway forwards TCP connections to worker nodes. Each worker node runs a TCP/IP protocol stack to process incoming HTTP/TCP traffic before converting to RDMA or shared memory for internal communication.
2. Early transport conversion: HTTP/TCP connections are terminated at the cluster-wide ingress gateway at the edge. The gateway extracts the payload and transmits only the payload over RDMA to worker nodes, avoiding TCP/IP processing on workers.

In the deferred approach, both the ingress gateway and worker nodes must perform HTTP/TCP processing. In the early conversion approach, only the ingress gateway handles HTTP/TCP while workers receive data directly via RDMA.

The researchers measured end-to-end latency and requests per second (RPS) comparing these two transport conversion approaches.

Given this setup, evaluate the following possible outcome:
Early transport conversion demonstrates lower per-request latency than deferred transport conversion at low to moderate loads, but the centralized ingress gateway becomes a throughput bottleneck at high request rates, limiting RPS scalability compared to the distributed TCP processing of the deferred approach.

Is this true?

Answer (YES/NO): NO